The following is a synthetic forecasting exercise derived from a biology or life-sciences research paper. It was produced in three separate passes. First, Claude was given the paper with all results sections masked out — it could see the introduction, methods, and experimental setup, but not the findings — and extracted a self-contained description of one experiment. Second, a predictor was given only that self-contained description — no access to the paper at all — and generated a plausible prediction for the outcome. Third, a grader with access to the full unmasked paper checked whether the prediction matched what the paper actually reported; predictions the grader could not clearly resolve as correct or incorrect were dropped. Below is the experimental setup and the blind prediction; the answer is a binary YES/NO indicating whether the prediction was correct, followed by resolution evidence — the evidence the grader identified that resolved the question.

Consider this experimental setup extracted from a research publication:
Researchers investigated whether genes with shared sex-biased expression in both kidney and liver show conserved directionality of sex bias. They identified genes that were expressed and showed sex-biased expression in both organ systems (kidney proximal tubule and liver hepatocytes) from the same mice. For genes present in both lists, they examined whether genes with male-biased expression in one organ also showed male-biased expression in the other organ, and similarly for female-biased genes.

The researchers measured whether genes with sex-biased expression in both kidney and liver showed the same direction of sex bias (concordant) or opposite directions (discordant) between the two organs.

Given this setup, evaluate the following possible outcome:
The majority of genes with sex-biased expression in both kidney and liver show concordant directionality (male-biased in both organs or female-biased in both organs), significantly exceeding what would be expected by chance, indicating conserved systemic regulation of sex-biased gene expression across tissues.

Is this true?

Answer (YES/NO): YES